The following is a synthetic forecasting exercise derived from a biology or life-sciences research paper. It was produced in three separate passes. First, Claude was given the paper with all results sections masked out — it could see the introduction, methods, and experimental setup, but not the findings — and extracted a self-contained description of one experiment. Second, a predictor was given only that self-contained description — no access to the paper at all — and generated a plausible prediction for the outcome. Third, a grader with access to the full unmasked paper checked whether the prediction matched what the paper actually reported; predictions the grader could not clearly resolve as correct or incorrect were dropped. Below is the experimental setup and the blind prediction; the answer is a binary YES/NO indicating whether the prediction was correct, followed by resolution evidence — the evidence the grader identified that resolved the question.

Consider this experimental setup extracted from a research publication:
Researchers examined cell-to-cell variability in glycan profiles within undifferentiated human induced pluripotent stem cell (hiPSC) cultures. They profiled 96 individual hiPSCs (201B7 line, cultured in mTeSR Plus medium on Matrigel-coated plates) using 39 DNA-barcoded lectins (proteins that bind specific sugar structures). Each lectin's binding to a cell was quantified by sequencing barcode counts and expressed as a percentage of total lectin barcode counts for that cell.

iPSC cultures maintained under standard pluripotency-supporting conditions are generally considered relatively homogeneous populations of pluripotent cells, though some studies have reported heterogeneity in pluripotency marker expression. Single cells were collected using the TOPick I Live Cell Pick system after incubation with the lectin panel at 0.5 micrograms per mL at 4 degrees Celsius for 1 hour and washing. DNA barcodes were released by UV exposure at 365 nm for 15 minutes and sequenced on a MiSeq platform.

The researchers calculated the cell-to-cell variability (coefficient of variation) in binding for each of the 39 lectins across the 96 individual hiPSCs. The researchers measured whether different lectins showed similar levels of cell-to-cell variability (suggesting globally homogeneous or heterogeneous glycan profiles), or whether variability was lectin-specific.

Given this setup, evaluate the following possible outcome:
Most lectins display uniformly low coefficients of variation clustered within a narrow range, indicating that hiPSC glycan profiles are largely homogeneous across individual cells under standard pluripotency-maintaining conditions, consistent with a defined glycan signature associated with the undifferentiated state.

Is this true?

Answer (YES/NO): NO